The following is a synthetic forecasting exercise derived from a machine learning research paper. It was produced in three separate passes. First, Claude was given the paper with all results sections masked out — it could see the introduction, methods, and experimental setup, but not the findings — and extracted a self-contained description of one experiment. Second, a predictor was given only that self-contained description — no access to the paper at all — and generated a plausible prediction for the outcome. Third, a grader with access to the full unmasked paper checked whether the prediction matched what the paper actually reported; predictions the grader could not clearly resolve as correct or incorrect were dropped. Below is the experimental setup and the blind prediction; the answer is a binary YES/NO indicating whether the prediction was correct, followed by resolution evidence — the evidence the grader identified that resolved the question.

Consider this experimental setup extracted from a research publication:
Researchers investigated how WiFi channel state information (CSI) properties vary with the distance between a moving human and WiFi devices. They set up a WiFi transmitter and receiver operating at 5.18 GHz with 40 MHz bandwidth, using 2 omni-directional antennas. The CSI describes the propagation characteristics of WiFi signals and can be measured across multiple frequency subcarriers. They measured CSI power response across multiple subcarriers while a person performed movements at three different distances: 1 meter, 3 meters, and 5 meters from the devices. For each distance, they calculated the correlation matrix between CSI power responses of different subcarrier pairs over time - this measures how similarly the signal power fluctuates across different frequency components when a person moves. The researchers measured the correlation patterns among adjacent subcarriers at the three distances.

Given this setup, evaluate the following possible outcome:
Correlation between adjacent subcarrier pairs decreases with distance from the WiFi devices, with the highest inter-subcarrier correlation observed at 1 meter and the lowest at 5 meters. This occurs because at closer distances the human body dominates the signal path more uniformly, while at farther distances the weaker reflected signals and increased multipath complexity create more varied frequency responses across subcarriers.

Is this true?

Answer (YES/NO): YES